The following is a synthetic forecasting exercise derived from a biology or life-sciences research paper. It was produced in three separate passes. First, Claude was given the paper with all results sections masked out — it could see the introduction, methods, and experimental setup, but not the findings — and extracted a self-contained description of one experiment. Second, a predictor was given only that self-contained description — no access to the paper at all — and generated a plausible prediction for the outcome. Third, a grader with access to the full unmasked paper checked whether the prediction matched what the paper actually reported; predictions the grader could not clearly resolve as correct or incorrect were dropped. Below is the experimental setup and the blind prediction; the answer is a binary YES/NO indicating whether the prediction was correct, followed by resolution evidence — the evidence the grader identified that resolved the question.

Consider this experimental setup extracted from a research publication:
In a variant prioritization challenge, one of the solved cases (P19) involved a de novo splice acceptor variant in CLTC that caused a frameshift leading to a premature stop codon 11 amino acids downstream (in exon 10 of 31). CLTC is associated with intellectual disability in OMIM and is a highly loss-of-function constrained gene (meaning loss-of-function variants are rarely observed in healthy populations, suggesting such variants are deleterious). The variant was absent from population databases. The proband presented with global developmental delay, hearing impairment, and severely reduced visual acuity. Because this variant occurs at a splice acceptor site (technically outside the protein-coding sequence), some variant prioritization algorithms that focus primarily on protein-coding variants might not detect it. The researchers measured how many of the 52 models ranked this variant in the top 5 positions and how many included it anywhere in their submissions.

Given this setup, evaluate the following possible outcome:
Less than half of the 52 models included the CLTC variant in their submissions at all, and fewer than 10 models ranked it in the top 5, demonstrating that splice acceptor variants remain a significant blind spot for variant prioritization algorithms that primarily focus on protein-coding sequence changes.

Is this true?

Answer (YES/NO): NO